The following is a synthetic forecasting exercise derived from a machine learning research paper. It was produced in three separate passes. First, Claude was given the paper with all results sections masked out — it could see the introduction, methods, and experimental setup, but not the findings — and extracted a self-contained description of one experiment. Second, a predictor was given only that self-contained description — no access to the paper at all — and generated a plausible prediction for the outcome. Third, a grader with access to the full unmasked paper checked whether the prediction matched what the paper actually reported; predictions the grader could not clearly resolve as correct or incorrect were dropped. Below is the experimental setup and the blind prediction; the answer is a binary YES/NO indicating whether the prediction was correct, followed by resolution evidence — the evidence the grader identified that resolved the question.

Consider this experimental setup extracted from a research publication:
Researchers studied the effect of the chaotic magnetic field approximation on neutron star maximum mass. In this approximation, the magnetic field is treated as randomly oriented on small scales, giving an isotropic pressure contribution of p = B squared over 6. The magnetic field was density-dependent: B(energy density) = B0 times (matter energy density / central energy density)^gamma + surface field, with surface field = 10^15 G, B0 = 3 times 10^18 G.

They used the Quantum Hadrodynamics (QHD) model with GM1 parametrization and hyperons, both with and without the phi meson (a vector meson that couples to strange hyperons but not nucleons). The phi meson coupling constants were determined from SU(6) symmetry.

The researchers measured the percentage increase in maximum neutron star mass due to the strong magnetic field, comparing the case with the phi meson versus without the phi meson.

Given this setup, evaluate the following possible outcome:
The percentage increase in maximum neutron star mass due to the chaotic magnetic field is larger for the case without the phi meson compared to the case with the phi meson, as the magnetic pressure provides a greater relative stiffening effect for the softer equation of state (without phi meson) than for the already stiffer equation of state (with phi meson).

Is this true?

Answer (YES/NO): YES